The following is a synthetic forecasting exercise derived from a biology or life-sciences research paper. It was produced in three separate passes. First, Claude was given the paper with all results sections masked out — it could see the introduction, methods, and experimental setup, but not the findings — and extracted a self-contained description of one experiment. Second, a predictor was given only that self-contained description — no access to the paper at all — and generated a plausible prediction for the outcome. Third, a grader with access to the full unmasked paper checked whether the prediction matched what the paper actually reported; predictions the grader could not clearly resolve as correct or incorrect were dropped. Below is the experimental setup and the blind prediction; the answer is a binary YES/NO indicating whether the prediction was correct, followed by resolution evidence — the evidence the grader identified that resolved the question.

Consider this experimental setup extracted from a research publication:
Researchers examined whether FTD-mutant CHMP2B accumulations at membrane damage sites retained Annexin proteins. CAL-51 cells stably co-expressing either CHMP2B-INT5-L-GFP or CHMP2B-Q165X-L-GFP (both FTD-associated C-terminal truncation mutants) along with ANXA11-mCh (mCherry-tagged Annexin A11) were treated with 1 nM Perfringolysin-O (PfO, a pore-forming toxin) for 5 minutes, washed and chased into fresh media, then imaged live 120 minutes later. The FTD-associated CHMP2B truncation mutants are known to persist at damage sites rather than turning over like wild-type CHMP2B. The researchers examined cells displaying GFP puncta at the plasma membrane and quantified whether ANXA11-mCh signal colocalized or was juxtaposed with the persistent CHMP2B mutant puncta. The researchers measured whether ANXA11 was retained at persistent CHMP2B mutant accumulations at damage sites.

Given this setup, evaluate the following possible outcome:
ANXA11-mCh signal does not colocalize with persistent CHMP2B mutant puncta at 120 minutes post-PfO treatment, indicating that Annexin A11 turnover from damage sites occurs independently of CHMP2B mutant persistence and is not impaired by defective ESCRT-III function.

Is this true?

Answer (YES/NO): NO